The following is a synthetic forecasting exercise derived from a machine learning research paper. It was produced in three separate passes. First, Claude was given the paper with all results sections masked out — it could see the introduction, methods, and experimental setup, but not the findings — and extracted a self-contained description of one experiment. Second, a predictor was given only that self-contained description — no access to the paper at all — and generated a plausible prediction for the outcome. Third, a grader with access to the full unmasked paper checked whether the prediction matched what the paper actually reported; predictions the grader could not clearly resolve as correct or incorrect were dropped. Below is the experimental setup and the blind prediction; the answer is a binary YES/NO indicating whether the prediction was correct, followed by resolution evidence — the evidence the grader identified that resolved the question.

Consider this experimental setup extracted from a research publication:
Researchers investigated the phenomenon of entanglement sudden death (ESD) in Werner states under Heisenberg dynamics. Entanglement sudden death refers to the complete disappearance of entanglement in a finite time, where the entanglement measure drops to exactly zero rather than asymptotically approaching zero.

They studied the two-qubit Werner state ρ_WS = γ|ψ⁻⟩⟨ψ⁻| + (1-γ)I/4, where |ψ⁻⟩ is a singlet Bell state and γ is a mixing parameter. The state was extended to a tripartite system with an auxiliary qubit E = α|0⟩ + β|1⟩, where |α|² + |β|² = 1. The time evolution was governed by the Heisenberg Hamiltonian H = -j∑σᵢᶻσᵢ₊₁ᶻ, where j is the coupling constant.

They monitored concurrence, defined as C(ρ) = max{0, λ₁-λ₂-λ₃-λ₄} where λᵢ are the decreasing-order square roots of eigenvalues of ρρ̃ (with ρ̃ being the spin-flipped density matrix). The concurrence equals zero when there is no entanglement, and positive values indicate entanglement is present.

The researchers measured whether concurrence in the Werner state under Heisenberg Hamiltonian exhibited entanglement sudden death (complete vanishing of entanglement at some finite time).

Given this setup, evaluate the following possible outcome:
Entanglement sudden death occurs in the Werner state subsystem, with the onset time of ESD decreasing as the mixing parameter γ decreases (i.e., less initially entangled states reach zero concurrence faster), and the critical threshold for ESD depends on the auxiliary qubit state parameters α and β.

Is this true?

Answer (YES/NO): NO